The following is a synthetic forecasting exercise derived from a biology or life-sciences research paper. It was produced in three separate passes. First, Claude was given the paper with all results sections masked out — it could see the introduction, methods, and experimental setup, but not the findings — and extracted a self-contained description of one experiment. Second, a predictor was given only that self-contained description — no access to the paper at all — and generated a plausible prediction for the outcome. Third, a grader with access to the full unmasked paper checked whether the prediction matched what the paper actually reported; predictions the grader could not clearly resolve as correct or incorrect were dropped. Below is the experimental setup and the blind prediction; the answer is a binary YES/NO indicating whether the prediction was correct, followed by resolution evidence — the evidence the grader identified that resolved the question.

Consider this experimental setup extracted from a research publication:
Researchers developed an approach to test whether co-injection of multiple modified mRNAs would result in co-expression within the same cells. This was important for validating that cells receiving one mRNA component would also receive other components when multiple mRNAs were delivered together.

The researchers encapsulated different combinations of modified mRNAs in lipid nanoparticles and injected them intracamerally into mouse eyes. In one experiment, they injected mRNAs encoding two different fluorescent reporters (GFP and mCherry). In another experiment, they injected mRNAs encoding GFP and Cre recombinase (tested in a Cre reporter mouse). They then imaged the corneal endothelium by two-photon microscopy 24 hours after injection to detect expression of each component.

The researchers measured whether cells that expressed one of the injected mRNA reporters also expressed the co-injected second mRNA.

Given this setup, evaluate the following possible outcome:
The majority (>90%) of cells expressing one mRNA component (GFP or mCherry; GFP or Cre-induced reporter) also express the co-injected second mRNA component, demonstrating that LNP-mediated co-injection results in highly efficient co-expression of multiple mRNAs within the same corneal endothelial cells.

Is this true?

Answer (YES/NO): YES